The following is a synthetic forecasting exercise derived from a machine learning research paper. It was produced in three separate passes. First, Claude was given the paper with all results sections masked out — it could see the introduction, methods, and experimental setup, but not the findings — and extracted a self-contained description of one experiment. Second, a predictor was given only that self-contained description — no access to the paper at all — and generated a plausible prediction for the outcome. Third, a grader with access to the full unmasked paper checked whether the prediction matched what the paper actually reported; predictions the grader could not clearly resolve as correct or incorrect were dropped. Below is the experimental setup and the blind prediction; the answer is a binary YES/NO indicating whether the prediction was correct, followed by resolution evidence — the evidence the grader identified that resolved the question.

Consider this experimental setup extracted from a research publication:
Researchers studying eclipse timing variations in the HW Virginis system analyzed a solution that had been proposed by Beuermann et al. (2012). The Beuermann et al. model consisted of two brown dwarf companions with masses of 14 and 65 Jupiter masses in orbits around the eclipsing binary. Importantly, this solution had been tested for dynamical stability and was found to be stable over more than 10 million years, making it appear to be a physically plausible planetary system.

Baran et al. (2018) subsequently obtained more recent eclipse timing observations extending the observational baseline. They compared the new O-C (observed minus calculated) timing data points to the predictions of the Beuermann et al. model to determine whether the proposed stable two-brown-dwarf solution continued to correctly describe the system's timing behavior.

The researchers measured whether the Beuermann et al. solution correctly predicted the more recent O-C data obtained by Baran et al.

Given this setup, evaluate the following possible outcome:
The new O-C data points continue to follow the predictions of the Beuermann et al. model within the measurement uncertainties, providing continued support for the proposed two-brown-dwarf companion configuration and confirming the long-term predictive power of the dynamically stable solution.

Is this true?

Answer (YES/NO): NO